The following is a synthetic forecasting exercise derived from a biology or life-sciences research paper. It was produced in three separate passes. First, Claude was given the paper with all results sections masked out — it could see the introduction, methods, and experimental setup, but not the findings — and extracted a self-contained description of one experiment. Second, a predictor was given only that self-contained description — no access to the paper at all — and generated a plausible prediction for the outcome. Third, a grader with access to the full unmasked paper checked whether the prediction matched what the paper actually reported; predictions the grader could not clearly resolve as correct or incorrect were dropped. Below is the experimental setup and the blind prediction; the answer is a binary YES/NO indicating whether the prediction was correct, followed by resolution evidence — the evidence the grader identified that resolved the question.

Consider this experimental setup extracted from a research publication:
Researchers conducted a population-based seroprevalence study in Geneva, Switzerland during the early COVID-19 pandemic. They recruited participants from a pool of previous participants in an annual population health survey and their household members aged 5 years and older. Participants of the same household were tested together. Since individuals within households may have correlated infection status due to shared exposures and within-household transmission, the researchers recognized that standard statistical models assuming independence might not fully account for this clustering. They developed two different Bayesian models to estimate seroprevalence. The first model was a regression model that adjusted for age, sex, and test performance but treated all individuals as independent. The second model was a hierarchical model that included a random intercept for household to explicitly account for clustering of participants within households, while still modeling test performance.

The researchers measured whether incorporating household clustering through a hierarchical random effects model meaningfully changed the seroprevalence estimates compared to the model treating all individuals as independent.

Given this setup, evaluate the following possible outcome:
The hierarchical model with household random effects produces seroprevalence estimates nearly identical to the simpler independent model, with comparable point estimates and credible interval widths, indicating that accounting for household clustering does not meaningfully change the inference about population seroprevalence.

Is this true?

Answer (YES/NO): YES